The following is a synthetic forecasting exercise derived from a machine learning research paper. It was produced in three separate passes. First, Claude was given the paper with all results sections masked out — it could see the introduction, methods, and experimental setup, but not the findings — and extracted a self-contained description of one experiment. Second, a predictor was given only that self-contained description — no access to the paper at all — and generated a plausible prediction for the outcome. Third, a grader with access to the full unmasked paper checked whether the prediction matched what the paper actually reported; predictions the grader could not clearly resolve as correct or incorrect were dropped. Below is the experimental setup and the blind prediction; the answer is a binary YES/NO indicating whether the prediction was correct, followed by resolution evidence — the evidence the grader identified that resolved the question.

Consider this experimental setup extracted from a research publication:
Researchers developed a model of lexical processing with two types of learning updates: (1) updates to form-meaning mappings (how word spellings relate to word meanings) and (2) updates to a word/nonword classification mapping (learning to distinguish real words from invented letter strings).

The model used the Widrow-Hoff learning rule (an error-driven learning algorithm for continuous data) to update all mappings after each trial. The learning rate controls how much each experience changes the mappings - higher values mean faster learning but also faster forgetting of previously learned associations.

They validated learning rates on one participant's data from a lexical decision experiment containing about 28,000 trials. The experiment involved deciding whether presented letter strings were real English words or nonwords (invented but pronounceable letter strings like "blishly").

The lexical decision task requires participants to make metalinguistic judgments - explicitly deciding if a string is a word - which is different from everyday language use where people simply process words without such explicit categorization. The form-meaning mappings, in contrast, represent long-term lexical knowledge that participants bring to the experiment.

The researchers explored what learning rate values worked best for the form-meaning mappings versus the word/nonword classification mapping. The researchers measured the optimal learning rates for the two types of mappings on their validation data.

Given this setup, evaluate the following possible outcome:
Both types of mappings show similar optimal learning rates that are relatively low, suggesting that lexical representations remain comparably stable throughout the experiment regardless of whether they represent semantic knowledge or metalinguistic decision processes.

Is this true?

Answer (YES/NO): NO